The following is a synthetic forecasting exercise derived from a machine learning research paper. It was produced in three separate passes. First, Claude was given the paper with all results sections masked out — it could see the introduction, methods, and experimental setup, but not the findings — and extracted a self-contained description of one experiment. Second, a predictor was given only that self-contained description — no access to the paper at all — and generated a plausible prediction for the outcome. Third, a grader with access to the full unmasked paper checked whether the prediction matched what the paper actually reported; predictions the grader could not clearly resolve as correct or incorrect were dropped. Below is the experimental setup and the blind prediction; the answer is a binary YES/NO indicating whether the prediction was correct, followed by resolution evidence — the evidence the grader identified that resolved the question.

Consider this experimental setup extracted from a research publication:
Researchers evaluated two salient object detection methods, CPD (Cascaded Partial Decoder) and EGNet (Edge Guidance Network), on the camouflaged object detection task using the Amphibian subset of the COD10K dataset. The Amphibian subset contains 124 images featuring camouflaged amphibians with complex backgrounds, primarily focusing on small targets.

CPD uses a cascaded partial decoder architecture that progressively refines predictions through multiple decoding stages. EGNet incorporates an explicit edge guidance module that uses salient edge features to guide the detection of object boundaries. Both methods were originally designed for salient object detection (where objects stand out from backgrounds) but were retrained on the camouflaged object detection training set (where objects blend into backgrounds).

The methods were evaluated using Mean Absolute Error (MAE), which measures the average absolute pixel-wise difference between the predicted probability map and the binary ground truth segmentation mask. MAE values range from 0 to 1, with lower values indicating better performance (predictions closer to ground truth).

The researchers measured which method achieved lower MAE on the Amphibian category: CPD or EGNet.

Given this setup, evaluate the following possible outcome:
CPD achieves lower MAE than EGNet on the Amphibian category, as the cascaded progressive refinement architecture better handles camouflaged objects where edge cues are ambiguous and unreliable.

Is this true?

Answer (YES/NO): NO